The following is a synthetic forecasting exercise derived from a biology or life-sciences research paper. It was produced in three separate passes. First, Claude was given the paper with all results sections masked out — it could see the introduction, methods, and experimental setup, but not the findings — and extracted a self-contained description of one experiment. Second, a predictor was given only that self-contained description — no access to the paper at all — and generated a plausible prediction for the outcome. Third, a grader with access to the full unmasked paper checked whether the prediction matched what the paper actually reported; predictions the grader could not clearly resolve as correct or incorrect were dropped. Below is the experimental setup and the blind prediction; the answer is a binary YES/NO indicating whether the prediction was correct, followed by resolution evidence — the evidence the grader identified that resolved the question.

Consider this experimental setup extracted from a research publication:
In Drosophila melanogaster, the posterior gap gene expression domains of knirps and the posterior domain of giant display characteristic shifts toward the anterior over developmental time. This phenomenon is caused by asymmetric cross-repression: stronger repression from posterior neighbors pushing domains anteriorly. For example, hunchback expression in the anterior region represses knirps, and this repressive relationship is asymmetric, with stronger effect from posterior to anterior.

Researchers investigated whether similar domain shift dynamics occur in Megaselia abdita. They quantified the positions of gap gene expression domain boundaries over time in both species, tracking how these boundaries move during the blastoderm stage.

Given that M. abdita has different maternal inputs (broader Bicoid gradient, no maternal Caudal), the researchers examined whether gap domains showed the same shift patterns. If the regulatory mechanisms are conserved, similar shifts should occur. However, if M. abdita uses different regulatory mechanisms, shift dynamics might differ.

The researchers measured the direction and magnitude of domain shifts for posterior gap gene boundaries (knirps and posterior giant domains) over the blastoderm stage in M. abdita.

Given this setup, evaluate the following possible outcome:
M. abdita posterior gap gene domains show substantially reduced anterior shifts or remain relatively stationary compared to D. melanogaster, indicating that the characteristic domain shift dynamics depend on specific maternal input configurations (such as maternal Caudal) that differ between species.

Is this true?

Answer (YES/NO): NO